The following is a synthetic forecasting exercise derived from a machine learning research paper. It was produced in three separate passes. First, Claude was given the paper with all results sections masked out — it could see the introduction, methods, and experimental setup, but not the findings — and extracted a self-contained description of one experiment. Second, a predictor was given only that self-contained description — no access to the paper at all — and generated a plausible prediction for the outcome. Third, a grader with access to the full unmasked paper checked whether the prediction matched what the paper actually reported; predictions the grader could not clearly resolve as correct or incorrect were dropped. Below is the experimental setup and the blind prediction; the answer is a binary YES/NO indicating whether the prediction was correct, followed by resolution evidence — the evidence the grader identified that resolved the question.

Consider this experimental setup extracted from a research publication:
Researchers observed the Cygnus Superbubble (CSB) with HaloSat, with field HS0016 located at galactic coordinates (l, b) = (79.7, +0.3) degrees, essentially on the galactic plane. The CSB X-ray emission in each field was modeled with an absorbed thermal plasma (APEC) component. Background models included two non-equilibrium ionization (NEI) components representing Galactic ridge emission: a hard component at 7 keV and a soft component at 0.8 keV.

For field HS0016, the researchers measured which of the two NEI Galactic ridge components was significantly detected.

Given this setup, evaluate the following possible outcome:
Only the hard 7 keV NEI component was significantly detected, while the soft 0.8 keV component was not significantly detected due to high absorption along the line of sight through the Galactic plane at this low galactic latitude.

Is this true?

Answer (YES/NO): YES